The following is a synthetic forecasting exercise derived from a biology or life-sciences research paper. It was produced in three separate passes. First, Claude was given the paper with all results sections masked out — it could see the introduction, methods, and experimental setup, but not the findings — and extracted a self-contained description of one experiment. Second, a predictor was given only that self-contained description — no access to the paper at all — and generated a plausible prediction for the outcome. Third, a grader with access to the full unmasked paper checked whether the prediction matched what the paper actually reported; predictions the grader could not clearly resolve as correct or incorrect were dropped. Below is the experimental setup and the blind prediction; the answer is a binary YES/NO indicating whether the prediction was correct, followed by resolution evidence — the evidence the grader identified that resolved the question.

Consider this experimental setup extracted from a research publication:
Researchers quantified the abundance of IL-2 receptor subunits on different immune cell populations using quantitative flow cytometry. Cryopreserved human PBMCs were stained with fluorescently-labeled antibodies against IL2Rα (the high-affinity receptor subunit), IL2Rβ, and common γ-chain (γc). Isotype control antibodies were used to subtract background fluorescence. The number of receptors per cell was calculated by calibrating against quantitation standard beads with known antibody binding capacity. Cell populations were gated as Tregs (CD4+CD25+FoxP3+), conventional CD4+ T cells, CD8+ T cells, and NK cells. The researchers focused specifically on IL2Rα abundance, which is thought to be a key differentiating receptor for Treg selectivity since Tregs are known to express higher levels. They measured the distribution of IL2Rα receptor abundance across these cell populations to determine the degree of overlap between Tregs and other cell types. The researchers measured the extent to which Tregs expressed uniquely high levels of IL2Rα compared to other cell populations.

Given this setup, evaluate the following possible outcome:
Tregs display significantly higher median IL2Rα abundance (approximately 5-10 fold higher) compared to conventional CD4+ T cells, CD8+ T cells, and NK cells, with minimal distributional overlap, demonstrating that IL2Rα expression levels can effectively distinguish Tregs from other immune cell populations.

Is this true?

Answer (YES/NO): NO